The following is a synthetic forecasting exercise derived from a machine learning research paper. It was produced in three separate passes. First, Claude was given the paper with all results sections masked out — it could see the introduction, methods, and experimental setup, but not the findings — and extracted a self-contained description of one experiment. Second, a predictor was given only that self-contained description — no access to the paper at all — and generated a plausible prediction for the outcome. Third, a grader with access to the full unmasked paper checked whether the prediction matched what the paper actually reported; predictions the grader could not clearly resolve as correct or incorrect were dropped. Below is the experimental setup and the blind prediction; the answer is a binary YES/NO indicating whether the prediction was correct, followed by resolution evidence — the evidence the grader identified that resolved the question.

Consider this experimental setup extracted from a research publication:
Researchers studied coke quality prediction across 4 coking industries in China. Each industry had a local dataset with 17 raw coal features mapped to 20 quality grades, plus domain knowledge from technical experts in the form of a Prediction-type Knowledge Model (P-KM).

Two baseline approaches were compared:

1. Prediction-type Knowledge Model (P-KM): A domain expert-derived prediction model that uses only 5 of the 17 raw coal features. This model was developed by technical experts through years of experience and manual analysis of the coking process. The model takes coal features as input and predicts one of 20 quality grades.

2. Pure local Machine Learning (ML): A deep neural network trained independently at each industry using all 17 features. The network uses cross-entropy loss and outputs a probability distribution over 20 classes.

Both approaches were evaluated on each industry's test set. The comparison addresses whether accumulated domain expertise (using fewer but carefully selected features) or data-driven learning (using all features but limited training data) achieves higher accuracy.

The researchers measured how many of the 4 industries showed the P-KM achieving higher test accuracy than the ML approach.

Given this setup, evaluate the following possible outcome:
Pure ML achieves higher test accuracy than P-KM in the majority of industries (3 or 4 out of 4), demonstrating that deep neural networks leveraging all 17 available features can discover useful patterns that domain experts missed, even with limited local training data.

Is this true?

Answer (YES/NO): YES